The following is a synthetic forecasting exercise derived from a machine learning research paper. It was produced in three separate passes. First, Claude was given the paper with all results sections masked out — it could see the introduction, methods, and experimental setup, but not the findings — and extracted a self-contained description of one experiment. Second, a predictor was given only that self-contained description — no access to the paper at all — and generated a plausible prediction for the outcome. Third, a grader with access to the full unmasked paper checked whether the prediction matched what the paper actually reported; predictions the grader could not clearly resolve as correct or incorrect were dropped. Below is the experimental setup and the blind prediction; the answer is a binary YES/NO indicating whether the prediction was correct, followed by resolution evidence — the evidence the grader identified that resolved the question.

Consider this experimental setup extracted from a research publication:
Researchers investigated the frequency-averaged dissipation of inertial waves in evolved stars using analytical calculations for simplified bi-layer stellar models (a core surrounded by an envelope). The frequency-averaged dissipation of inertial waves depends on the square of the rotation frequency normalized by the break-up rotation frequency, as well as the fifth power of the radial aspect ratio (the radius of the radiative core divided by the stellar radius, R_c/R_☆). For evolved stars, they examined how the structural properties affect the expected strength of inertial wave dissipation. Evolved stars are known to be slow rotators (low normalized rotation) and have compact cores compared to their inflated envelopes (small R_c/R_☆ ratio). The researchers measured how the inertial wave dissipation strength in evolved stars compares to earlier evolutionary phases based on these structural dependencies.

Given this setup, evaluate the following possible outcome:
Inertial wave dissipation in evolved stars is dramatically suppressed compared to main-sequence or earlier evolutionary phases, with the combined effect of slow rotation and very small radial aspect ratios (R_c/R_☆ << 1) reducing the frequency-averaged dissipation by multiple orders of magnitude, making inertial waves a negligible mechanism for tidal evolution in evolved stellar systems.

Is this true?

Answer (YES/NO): YES